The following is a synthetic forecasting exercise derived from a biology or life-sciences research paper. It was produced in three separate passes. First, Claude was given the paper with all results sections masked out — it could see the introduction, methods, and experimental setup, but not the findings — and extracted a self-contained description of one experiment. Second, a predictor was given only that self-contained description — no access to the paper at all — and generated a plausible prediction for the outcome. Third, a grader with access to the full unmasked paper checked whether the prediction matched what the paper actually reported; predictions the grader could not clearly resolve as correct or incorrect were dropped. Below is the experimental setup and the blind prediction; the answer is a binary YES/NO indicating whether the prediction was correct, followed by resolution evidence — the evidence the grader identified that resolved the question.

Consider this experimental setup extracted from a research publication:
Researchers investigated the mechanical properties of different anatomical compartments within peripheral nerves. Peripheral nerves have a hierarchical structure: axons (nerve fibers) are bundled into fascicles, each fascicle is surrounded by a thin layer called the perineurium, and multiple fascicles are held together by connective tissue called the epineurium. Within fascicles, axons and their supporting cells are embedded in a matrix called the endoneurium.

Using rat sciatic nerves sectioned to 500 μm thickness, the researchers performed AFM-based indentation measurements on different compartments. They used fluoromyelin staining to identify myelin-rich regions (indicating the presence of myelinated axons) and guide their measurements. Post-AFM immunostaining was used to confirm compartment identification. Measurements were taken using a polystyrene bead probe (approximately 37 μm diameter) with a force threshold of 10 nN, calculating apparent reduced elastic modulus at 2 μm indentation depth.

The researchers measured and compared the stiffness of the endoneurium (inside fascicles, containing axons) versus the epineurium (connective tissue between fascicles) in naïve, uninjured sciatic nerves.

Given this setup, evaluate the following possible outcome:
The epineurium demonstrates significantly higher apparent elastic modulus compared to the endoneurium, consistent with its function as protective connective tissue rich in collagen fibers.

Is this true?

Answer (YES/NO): NO